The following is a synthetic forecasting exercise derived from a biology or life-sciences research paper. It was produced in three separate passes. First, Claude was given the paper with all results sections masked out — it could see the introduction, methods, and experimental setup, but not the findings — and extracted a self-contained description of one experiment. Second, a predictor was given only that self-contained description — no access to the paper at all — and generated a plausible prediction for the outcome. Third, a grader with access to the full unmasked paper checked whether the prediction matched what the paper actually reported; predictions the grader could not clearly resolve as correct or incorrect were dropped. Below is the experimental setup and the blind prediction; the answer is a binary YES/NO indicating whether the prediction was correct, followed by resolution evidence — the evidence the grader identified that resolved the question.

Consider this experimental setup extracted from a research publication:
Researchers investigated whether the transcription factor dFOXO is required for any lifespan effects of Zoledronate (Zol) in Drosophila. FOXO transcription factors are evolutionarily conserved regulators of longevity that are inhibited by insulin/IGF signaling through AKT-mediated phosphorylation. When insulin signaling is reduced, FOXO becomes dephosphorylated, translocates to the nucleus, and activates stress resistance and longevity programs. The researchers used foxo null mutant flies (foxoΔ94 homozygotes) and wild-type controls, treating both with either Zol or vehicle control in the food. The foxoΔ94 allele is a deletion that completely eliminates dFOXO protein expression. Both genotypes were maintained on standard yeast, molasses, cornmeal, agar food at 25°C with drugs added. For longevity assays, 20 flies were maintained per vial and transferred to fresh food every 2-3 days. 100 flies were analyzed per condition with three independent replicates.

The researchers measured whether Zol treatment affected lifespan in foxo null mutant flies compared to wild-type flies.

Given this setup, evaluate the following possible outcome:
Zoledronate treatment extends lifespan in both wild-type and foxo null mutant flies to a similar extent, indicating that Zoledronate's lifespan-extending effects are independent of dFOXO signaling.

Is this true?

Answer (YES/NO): NO